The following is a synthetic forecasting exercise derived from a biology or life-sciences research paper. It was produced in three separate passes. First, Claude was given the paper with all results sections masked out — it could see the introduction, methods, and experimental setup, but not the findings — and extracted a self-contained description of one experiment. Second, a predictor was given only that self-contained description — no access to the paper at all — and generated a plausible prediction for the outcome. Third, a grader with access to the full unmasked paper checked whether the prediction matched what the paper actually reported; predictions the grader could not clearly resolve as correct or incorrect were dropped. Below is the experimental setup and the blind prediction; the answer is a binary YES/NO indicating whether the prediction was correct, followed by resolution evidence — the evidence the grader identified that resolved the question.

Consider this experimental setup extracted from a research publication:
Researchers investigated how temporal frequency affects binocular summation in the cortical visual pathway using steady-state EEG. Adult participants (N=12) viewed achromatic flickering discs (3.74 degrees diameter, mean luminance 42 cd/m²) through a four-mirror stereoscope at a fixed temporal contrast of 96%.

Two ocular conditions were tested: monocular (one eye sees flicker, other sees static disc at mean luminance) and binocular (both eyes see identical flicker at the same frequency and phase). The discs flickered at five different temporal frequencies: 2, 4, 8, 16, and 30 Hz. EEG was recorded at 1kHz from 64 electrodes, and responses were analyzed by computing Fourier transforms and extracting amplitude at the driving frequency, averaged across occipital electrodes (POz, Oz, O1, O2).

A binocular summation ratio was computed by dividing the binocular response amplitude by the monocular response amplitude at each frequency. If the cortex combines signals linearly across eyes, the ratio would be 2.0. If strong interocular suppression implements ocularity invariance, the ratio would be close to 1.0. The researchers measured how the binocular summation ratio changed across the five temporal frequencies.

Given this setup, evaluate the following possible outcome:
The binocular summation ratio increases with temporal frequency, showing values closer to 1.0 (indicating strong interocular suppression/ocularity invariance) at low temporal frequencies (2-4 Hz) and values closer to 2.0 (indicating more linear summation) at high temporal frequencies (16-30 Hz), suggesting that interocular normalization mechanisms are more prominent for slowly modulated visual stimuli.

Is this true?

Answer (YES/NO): NO